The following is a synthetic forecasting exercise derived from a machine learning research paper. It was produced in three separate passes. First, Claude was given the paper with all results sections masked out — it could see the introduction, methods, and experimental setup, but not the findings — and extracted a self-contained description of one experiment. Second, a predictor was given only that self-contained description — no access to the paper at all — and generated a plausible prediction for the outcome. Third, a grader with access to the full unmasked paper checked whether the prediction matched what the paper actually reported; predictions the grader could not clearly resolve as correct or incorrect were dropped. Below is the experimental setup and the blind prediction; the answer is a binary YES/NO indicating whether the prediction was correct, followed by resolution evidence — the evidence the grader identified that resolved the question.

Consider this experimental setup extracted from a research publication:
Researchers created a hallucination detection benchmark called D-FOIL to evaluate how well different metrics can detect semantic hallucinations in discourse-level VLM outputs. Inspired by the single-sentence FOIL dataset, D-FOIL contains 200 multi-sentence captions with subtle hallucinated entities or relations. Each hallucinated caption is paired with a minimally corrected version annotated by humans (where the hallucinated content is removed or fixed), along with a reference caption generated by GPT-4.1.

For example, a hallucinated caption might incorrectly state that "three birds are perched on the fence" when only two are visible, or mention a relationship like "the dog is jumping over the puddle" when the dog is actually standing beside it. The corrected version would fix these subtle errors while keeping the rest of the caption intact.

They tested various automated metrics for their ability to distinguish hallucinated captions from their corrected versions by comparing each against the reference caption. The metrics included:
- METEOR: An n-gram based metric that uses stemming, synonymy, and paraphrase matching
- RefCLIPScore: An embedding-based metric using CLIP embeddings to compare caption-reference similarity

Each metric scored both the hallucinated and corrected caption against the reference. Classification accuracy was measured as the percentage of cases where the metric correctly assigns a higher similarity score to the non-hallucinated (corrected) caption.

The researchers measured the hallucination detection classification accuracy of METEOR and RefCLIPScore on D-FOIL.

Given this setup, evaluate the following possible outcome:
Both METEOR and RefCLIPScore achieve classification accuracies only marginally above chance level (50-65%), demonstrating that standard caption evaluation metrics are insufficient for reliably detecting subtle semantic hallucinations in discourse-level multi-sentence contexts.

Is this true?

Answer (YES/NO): NO